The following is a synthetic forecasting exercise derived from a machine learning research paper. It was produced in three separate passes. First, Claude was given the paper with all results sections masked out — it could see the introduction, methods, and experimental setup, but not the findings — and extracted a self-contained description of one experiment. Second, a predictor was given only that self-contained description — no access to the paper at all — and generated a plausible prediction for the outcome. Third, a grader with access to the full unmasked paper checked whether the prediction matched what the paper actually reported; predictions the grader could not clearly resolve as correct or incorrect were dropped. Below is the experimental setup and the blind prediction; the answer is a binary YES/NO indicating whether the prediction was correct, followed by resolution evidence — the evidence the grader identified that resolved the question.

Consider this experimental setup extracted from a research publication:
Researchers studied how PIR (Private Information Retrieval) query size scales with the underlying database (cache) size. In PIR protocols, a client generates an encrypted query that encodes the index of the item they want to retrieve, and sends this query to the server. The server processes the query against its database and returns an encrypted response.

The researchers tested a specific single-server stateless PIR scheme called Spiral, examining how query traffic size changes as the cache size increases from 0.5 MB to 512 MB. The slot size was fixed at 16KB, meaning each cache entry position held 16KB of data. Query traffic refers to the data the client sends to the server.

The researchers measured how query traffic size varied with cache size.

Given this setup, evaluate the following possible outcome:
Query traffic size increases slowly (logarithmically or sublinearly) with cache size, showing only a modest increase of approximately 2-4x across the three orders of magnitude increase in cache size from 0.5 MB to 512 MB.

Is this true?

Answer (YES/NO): NO